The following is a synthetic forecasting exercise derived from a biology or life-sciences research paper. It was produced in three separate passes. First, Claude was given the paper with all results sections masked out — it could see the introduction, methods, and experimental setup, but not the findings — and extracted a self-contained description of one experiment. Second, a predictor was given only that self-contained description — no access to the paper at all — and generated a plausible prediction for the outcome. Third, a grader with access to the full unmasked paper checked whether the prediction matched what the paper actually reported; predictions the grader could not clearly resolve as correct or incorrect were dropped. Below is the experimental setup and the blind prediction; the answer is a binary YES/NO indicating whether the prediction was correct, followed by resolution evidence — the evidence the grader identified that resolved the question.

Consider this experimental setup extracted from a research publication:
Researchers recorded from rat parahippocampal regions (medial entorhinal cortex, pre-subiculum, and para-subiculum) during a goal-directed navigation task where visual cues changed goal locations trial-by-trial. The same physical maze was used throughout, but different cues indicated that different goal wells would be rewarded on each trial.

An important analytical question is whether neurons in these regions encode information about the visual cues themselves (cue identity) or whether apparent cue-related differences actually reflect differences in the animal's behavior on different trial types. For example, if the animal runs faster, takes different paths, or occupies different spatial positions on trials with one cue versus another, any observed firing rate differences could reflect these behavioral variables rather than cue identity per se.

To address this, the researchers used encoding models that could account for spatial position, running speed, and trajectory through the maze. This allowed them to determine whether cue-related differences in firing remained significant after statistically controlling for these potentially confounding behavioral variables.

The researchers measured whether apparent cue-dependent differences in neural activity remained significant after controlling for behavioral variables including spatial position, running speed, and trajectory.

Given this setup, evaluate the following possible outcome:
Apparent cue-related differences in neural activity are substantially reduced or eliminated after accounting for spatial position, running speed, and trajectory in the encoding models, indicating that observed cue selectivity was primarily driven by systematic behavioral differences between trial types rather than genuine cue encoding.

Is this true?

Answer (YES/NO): NO